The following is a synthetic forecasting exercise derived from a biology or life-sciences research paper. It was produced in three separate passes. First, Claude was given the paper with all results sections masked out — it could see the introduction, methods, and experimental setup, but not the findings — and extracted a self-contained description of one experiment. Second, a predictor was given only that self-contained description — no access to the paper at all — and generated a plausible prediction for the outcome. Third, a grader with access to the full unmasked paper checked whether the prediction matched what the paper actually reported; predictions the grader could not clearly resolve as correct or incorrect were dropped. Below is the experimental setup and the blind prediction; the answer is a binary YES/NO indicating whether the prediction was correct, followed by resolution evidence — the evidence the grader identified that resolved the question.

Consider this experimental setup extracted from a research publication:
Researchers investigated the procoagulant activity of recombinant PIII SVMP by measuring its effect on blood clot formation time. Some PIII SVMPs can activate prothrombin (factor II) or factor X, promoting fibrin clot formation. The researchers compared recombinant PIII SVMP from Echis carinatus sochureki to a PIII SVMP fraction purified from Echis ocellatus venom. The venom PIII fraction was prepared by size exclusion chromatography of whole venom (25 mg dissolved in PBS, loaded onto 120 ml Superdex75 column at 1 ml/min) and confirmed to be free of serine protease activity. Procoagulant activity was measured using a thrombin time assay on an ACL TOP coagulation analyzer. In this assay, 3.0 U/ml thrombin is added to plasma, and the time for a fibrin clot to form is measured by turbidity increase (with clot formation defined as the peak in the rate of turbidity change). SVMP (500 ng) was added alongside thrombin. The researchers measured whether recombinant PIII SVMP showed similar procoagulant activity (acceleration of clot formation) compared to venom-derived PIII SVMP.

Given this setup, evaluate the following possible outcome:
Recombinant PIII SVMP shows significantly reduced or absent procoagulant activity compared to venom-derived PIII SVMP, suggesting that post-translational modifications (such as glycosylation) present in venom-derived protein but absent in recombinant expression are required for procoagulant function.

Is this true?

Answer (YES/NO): NO